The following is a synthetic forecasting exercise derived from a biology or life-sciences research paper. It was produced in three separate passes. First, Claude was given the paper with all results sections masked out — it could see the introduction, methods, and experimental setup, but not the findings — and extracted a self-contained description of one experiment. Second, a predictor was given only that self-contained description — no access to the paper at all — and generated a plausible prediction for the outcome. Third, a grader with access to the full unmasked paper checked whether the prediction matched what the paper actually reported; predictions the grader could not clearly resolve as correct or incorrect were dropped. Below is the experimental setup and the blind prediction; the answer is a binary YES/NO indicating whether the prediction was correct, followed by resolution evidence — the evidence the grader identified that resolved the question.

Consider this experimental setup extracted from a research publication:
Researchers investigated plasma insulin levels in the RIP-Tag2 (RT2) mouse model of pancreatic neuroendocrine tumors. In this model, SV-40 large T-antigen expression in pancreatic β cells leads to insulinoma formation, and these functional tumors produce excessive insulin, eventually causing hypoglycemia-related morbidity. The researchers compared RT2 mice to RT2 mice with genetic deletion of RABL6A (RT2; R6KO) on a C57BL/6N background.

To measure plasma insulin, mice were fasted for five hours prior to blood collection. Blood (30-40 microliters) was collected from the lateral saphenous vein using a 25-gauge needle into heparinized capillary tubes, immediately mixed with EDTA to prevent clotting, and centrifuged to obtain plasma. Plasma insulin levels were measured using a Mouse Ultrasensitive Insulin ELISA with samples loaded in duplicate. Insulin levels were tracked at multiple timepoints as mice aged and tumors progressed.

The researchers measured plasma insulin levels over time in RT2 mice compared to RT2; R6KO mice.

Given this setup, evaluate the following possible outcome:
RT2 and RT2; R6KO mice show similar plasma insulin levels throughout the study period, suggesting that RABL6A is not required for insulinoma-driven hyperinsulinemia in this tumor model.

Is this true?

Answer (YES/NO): YES